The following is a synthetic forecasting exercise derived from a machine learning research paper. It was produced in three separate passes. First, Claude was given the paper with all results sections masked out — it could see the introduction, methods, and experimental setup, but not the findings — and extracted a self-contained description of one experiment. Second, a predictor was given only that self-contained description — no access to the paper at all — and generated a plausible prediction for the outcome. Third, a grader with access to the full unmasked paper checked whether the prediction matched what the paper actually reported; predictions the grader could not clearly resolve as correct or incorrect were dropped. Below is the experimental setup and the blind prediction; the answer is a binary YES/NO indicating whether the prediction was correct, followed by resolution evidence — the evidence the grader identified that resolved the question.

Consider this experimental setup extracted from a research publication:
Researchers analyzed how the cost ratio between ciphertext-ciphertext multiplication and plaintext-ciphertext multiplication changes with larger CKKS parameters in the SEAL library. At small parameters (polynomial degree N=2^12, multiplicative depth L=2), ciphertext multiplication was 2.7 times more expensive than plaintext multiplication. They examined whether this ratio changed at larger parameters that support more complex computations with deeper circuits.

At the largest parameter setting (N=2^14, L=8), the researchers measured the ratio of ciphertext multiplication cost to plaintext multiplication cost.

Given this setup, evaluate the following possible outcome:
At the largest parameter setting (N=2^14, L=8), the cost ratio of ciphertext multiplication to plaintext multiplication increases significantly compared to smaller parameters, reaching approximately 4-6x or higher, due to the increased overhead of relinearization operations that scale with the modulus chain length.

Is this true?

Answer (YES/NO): NO